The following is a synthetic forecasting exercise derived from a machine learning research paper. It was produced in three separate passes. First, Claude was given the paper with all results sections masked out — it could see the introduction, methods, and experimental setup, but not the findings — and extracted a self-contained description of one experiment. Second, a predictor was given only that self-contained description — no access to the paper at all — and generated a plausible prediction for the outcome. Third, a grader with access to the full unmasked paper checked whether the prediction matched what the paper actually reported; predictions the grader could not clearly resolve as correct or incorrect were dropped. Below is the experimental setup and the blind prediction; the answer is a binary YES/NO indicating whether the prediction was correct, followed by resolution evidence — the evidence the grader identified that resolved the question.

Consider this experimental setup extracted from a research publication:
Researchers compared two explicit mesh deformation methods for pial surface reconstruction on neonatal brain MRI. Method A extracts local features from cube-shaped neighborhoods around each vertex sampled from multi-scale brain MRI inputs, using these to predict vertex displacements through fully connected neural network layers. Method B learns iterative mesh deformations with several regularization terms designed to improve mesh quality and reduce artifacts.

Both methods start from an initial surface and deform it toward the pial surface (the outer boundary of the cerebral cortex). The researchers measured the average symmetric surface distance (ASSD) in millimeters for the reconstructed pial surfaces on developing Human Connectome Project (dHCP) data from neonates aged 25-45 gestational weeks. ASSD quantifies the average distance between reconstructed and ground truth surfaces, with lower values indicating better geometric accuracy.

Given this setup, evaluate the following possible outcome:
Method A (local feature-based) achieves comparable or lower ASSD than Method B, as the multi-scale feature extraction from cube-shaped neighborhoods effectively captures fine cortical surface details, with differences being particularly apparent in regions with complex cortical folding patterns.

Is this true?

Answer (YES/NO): YES